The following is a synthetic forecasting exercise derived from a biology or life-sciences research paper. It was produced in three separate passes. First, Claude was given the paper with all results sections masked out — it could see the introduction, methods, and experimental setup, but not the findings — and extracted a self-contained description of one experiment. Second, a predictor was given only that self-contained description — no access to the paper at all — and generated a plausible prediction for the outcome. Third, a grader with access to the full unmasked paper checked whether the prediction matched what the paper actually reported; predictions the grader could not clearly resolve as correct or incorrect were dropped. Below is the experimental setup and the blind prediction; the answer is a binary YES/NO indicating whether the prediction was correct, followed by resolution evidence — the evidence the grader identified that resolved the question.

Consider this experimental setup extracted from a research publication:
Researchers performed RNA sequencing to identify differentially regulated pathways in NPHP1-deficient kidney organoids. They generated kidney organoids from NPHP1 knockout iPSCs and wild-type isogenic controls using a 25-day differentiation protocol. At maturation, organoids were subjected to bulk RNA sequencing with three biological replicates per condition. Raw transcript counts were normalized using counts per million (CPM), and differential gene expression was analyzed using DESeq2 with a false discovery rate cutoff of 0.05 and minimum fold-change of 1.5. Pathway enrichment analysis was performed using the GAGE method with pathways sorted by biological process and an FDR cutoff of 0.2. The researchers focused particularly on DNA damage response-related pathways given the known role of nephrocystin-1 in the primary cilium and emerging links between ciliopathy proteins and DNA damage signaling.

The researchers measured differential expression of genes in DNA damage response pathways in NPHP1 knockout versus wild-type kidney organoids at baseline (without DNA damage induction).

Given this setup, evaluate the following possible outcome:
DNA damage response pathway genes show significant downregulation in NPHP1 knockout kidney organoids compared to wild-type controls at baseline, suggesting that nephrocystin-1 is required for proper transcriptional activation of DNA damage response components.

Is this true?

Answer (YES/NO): NO